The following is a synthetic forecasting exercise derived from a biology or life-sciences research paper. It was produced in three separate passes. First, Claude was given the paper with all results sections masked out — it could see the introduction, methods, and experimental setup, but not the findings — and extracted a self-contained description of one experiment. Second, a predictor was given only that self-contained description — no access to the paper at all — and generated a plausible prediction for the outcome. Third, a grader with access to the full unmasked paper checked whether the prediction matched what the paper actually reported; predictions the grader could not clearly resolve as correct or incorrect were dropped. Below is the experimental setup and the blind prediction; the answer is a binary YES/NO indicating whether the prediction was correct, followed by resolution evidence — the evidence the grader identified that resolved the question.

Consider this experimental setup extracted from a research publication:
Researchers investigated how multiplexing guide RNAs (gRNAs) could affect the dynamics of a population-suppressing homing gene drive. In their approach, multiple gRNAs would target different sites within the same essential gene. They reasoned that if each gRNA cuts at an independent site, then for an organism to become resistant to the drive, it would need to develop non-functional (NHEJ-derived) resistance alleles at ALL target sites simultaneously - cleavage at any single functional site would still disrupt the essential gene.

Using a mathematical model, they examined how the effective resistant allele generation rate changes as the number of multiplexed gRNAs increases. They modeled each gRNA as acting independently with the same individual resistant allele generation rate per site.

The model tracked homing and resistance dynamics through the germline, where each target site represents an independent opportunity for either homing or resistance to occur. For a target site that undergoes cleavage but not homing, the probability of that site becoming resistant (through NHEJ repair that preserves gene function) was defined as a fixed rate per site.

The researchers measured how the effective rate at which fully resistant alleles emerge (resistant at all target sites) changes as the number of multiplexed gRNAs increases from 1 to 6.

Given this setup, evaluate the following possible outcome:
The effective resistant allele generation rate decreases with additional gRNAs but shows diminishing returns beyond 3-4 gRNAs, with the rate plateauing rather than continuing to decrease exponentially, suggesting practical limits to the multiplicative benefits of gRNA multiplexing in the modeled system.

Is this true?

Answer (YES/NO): NO